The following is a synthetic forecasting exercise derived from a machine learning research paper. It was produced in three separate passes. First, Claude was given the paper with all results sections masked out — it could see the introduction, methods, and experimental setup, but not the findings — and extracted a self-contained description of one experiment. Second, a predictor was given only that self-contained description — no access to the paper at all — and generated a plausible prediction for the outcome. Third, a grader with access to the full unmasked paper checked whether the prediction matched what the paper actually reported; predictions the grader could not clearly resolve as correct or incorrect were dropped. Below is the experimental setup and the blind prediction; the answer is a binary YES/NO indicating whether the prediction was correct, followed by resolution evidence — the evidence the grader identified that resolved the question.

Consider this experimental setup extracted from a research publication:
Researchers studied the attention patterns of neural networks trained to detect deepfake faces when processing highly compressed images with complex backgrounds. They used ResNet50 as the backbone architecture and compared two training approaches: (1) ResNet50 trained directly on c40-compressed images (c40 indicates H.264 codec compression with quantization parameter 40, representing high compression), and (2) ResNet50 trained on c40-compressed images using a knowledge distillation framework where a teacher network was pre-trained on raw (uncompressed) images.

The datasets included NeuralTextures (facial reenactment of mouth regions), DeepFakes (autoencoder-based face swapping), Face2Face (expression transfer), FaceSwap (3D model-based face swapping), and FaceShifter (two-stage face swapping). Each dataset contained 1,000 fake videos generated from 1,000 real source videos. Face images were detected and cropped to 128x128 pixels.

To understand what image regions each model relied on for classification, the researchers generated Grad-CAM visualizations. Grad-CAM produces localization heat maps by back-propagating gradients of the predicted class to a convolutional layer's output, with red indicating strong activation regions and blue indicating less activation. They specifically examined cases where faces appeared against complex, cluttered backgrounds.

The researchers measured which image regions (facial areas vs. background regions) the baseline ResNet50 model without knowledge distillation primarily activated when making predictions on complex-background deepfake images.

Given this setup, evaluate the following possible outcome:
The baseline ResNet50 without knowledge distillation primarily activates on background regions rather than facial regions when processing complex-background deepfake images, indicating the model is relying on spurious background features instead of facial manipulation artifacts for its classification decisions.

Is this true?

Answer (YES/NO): YES